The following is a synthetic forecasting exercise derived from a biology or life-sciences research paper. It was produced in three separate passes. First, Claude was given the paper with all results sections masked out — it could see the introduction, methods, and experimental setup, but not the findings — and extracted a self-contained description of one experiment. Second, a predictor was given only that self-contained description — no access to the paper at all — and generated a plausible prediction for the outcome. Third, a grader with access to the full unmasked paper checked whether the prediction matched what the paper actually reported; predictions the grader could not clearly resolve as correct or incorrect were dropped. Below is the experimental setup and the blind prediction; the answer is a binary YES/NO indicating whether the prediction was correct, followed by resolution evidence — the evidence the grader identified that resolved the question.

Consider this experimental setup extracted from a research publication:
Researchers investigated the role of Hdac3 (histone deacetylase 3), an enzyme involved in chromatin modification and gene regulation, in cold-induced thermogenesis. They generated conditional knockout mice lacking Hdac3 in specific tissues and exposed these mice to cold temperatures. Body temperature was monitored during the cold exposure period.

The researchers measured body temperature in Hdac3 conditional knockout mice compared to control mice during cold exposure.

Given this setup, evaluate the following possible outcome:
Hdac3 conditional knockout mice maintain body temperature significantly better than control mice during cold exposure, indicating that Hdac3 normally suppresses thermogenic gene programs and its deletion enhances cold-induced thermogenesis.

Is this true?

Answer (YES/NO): NO